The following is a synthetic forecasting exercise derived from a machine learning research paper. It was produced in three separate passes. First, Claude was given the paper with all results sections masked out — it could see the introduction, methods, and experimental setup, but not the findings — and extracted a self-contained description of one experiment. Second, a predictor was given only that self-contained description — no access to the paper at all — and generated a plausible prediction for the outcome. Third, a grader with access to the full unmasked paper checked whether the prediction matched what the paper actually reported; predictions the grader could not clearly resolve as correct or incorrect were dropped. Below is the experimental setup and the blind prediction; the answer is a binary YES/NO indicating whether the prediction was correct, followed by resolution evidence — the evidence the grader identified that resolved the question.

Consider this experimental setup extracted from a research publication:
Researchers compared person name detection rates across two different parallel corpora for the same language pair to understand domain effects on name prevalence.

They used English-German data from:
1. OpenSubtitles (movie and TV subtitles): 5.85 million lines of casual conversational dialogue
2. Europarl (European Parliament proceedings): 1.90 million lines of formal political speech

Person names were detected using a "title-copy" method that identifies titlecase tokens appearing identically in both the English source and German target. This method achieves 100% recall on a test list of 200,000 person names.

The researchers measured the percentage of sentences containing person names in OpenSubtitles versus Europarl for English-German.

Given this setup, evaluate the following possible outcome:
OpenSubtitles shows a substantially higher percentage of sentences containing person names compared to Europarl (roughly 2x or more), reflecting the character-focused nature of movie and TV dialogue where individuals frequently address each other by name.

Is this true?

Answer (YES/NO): NO